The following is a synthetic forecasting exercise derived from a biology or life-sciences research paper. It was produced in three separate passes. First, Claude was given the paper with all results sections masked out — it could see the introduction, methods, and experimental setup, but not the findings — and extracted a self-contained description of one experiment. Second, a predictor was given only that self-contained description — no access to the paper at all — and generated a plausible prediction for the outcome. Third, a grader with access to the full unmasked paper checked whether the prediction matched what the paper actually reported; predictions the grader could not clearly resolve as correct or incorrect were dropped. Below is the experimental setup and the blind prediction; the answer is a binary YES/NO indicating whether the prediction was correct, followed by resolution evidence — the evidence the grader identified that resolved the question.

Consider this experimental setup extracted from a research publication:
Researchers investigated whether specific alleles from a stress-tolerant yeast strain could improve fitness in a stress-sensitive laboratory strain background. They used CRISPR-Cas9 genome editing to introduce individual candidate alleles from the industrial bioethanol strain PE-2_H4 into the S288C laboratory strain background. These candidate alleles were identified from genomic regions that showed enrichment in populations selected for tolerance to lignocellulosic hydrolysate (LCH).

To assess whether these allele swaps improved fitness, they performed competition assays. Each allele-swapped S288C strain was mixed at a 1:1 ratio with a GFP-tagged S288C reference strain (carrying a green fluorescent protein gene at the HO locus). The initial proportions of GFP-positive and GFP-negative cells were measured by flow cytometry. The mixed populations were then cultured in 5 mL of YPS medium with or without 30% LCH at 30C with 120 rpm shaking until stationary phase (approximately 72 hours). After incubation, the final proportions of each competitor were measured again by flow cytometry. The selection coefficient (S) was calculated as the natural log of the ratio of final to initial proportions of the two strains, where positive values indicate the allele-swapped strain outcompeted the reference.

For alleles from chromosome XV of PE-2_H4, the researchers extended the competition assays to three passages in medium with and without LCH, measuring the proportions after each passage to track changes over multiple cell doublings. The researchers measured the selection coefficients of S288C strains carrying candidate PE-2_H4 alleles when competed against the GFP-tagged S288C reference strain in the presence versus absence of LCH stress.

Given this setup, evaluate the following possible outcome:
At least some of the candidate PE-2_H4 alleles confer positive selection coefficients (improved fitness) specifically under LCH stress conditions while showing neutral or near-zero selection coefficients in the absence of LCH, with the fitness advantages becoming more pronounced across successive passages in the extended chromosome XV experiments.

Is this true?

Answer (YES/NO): NO